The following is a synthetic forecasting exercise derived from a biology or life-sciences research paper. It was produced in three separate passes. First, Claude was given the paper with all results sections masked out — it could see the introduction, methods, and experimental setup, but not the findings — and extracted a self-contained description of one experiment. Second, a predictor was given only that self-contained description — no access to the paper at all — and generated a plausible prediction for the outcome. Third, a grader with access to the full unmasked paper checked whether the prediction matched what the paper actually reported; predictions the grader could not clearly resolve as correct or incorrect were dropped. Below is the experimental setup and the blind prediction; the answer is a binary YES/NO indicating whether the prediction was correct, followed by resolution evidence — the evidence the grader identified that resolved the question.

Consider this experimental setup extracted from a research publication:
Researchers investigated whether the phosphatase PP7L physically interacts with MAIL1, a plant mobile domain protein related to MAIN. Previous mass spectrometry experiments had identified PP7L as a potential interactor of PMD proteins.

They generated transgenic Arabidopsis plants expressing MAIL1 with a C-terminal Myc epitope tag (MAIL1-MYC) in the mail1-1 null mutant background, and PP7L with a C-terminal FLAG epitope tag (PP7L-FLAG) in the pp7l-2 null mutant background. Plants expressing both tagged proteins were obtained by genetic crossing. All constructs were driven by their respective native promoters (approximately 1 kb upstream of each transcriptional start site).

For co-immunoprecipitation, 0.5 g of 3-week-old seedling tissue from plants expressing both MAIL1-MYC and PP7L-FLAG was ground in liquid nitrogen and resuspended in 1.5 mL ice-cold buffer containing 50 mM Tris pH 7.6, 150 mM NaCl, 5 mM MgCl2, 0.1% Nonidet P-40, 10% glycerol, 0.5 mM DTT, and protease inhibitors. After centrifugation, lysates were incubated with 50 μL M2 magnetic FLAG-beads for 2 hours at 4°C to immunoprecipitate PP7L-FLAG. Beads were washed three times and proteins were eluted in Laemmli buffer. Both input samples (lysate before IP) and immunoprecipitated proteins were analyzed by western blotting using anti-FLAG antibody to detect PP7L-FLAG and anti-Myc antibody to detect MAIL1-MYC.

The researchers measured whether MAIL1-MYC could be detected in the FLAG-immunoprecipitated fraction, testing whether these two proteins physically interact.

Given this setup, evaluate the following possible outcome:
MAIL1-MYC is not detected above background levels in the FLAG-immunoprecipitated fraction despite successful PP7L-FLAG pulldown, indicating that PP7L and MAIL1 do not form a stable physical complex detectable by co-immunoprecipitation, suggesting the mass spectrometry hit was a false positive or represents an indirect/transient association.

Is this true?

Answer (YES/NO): NO